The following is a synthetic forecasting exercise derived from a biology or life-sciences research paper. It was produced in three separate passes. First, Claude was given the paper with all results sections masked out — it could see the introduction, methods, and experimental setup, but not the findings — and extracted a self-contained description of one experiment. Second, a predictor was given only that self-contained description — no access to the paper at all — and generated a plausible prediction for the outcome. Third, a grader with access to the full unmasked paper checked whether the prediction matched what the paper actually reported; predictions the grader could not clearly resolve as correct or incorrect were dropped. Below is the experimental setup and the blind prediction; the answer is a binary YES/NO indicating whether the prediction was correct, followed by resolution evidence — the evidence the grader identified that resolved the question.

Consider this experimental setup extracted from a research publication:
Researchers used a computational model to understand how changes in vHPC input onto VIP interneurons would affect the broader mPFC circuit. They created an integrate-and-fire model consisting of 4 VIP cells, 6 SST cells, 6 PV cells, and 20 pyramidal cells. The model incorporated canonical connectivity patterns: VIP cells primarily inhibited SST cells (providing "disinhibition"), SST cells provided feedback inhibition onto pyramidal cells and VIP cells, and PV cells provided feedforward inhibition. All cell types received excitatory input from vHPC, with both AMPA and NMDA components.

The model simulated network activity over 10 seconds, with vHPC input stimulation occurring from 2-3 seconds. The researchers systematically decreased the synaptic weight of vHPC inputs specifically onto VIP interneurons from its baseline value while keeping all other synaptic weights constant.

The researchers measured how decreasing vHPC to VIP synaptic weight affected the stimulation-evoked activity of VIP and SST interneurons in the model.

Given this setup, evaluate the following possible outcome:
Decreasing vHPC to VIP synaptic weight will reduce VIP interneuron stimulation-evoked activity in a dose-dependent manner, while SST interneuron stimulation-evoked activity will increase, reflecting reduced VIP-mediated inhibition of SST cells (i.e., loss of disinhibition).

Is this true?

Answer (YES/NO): YES